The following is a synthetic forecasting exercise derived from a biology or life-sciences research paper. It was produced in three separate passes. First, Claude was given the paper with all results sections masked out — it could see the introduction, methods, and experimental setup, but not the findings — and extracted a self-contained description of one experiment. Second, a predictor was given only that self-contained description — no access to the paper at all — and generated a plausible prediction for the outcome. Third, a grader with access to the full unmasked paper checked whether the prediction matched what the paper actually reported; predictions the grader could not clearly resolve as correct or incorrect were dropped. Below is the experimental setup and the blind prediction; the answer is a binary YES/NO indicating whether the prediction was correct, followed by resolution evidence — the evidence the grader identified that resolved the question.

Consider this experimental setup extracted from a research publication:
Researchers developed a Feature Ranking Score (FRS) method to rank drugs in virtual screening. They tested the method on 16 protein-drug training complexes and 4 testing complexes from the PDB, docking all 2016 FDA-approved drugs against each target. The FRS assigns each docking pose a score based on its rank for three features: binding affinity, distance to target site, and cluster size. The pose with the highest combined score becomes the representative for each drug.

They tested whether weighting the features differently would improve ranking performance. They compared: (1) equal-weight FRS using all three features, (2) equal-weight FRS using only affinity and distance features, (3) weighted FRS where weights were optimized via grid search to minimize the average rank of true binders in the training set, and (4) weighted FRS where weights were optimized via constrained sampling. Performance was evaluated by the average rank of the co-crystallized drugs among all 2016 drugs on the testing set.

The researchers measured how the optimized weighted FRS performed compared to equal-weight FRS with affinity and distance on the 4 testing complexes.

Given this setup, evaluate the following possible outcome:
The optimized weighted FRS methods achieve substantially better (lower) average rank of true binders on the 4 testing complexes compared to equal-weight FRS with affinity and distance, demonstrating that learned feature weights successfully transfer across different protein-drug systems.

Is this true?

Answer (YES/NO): NO